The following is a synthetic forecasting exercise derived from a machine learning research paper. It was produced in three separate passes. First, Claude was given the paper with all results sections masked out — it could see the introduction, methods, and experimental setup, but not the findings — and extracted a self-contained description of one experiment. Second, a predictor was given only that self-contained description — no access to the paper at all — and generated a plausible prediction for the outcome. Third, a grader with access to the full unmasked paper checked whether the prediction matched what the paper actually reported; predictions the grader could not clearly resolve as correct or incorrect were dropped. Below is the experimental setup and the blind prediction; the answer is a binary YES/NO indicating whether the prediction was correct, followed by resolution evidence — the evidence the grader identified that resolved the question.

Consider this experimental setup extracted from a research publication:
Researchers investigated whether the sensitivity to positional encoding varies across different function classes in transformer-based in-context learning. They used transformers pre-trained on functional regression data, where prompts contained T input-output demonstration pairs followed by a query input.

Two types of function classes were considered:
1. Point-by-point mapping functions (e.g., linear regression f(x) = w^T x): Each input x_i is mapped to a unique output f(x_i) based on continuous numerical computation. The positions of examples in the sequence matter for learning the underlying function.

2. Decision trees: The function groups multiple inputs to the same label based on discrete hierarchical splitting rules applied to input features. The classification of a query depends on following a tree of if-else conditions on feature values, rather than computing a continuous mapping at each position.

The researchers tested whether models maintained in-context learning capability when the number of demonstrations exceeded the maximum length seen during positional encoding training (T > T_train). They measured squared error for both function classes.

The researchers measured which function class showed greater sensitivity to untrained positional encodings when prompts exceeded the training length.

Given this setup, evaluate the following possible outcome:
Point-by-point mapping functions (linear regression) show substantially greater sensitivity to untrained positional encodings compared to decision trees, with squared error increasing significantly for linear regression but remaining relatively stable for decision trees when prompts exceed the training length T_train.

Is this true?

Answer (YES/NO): YES